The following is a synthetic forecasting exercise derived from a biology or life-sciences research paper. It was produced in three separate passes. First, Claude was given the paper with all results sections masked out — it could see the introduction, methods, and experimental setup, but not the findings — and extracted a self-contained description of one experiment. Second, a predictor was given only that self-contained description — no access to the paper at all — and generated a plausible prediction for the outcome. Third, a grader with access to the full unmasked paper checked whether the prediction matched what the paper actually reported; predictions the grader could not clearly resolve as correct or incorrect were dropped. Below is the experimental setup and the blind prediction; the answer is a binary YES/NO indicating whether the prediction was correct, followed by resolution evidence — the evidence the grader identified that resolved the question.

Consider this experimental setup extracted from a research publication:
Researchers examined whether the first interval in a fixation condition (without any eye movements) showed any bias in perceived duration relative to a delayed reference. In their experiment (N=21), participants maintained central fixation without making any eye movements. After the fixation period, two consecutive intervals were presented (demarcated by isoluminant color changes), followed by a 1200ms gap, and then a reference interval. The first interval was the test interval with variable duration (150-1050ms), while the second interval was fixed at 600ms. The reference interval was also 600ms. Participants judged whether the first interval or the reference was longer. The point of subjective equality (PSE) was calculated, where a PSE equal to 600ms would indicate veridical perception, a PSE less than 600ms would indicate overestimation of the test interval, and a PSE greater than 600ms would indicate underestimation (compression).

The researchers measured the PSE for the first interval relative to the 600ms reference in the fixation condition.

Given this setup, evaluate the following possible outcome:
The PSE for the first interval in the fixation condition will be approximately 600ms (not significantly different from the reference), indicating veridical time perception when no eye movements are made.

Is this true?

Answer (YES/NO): NO